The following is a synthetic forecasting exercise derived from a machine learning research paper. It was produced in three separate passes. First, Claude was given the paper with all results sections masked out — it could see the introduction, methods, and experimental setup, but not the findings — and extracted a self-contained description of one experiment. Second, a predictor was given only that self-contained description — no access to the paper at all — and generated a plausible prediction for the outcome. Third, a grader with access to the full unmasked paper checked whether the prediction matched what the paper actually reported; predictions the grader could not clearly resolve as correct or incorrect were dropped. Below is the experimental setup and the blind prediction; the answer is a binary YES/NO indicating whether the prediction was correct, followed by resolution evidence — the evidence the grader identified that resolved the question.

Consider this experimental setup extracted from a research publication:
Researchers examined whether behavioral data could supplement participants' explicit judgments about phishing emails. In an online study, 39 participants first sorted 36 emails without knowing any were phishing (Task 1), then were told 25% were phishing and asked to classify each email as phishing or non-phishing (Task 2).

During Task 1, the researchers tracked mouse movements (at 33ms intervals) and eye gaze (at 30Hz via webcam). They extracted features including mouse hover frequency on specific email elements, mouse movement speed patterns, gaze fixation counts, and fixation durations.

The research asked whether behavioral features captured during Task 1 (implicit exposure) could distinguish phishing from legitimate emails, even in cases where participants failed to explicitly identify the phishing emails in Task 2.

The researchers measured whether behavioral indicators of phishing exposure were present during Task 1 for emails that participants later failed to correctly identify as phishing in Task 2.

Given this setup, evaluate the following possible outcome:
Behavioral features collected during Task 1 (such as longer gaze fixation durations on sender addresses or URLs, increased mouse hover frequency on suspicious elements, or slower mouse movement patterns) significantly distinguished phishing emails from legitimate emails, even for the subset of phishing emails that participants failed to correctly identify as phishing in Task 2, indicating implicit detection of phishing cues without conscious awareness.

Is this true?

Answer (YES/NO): NO